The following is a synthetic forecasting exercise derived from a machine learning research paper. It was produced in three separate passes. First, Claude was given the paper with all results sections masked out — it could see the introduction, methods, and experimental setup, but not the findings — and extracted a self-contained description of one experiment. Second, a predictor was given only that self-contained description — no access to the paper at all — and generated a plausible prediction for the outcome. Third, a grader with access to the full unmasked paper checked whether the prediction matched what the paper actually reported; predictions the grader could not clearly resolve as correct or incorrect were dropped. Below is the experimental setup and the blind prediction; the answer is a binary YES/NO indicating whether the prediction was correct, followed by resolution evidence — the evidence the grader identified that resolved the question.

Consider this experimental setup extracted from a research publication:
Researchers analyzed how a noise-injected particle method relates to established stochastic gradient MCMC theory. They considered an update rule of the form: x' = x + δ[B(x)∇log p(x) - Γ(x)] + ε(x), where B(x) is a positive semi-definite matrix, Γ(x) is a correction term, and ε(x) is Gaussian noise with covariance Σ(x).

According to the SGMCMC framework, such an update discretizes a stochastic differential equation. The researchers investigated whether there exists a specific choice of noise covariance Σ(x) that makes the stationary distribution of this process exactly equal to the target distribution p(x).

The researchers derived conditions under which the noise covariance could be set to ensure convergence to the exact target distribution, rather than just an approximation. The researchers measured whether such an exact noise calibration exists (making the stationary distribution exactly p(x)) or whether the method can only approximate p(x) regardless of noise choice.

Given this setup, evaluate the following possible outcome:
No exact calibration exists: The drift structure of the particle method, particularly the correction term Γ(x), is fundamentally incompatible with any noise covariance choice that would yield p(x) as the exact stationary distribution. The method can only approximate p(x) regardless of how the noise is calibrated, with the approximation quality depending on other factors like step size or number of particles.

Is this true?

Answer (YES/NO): NO